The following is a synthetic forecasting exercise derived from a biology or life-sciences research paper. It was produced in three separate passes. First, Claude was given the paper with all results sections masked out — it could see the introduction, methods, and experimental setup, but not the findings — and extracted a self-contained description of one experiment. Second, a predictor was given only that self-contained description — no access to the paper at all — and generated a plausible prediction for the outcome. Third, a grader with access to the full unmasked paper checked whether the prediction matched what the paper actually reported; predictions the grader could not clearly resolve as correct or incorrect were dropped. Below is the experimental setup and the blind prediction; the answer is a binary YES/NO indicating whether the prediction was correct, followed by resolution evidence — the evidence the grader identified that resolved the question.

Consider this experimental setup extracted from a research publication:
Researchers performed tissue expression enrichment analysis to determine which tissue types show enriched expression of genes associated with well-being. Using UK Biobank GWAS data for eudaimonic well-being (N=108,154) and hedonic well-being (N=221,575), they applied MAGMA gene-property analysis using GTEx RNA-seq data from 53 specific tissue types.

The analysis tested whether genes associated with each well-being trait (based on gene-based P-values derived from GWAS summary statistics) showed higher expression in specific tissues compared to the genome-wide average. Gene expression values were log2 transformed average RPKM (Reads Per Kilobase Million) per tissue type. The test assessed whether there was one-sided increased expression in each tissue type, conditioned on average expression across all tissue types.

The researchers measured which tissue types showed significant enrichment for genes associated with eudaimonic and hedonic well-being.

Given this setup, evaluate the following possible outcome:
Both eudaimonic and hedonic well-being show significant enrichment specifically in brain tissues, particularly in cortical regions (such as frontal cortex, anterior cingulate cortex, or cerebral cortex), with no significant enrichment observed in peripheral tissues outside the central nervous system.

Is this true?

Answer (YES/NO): NO